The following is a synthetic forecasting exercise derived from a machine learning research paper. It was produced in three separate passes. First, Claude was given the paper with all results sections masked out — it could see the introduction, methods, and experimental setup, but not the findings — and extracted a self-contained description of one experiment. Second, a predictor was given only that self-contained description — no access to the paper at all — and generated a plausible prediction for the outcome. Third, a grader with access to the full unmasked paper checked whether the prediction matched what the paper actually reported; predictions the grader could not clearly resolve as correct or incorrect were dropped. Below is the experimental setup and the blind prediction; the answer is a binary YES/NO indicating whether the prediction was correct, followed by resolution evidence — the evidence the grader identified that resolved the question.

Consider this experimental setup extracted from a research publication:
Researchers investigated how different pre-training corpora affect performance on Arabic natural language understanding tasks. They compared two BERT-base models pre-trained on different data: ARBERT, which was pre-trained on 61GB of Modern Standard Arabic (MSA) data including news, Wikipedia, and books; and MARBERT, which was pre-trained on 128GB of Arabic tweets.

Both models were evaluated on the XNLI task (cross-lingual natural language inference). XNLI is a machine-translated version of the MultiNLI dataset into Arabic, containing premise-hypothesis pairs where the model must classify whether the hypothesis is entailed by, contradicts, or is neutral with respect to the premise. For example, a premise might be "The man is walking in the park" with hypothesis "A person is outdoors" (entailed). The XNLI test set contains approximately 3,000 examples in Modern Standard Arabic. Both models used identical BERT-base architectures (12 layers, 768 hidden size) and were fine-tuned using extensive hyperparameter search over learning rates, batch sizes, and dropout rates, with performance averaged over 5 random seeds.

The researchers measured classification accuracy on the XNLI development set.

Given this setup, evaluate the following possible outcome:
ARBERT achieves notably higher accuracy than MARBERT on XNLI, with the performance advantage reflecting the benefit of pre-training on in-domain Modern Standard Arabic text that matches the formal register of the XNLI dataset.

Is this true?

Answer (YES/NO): YES